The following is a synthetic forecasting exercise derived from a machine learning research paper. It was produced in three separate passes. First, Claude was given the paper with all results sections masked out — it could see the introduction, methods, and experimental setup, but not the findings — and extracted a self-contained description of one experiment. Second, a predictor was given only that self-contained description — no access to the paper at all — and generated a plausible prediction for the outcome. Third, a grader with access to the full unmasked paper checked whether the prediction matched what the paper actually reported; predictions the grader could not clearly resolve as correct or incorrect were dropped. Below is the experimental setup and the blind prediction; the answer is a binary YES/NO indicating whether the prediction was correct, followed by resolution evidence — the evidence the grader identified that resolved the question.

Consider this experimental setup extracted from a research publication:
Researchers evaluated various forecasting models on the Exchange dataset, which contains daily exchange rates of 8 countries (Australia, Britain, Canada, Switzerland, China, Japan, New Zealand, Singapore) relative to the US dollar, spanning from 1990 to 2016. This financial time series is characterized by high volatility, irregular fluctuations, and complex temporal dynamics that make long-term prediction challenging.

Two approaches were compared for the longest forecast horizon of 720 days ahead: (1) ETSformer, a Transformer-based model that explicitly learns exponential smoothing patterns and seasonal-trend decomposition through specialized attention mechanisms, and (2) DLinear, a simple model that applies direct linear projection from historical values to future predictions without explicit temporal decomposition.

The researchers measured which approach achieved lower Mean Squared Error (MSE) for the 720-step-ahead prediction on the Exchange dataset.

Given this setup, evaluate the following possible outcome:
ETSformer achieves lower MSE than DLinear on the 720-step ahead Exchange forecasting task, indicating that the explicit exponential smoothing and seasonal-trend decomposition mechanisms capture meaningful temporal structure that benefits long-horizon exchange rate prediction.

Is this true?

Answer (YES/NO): NO